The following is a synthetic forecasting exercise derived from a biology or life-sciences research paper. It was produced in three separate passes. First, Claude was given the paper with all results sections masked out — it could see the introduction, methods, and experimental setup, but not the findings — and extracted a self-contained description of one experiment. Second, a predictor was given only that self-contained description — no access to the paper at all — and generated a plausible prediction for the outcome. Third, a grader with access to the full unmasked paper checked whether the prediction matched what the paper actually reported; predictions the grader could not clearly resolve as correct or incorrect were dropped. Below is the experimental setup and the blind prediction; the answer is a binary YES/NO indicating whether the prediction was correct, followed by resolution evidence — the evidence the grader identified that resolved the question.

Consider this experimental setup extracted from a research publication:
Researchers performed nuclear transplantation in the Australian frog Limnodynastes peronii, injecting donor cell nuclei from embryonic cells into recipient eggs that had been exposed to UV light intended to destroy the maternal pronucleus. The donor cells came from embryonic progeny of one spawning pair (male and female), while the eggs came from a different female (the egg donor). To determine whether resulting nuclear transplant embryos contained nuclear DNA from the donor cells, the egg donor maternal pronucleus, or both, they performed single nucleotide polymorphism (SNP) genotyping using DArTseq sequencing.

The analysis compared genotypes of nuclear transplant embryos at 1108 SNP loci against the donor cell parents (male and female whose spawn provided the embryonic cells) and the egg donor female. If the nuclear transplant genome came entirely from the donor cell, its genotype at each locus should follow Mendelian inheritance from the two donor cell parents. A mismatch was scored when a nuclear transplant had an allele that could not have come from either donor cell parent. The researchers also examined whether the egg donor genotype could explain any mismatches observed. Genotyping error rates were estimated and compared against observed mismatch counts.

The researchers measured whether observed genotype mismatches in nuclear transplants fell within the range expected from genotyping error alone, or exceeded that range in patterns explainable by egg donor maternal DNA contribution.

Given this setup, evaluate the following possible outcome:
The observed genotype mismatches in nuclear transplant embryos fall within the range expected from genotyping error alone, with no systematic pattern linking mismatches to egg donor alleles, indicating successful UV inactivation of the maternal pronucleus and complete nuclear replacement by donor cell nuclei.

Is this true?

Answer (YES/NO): NO